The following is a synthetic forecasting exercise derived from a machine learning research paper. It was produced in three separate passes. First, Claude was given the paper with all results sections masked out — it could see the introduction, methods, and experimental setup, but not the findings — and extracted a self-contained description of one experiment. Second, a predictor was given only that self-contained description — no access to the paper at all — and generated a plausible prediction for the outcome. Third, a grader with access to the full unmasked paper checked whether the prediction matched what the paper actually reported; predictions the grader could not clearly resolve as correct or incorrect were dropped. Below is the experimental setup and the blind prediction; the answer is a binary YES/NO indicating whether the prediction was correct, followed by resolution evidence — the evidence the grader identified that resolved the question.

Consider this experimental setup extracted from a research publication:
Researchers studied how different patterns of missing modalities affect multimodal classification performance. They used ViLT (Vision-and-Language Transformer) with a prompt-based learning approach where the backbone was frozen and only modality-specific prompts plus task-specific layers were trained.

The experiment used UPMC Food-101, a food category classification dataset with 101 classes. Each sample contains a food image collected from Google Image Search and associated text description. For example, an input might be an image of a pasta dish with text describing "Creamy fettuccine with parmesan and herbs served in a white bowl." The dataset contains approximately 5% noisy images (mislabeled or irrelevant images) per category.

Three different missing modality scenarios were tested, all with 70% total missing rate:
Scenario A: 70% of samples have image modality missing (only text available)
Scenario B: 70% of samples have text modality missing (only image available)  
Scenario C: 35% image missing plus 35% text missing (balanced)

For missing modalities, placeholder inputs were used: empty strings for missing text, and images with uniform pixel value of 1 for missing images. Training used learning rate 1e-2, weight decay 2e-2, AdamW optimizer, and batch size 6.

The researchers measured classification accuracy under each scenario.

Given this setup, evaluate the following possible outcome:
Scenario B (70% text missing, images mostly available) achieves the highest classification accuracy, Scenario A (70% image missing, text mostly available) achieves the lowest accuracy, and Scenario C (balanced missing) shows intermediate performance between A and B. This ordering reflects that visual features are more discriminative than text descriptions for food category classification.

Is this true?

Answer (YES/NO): NO